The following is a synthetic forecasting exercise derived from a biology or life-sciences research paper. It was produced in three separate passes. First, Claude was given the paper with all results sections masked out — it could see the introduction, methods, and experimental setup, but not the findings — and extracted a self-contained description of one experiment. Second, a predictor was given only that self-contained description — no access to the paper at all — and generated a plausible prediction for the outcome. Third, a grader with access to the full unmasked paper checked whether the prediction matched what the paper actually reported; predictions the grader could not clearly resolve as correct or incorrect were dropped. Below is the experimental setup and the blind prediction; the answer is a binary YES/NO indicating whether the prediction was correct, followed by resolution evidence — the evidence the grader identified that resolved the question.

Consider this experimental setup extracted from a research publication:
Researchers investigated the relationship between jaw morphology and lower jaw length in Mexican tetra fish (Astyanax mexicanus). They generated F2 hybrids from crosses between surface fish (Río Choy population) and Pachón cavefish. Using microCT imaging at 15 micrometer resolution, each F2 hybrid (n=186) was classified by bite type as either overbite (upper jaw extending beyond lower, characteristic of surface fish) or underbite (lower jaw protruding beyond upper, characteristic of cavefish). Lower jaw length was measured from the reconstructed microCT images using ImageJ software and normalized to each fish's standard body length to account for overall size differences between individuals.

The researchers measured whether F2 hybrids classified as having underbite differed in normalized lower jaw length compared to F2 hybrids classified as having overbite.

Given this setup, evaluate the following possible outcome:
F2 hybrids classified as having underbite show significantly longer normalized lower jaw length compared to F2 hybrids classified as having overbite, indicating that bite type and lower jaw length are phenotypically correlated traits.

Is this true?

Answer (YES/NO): YES